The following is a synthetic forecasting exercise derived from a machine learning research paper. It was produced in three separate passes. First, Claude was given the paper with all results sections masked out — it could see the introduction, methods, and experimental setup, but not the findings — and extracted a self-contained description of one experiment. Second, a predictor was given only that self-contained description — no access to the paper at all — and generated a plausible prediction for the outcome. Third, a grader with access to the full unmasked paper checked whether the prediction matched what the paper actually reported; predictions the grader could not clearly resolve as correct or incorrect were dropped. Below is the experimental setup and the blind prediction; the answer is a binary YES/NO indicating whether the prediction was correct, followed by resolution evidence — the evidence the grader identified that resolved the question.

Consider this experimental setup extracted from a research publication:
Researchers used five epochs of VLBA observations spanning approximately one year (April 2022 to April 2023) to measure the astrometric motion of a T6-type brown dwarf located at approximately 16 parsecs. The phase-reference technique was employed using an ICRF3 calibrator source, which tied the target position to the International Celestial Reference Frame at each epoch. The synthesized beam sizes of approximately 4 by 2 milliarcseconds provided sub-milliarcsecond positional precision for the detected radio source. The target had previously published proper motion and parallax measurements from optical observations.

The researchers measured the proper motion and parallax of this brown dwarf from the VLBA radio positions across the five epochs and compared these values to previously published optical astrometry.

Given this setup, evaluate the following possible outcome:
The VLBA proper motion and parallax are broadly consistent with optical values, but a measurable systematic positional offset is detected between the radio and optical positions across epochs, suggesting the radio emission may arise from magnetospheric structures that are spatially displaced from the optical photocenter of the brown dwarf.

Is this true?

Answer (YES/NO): NO